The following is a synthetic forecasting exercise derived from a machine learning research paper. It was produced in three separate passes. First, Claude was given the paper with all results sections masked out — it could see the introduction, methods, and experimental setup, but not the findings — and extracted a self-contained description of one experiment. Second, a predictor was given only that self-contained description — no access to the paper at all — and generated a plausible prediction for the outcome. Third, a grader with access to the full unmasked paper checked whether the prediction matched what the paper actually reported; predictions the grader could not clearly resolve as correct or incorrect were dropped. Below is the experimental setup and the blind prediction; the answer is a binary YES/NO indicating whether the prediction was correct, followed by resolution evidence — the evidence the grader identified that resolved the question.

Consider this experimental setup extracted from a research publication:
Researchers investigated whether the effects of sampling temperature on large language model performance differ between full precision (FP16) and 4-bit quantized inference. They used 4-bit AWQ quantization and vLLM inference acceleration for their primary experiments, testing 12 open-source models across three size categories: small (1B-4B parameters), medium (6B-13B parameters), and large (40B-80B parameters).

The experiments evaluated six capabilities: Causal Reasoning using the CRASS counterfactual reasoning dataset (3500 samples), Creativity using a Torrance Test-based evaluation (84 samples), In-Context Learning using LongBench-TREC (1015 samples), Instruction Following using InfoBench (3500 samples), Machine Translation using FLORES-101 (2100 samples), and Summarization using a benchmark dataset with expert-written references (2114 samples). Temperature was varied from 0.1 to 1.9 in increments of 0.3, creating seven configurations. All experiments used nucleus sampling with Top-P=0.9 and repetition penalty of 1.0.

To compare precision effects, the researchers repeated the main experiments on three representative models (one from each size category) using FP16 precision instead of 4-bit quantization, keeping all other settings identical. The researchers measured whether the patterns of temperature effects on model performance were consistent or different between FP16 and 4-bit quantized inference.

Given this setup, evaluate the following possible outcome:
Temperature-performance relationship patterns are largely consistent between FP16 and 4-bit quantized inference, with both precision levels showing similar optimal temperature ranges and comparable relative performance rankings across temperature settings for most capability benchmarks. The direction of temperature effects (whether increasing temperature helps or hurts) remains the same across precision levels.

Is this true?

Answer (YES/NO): YES